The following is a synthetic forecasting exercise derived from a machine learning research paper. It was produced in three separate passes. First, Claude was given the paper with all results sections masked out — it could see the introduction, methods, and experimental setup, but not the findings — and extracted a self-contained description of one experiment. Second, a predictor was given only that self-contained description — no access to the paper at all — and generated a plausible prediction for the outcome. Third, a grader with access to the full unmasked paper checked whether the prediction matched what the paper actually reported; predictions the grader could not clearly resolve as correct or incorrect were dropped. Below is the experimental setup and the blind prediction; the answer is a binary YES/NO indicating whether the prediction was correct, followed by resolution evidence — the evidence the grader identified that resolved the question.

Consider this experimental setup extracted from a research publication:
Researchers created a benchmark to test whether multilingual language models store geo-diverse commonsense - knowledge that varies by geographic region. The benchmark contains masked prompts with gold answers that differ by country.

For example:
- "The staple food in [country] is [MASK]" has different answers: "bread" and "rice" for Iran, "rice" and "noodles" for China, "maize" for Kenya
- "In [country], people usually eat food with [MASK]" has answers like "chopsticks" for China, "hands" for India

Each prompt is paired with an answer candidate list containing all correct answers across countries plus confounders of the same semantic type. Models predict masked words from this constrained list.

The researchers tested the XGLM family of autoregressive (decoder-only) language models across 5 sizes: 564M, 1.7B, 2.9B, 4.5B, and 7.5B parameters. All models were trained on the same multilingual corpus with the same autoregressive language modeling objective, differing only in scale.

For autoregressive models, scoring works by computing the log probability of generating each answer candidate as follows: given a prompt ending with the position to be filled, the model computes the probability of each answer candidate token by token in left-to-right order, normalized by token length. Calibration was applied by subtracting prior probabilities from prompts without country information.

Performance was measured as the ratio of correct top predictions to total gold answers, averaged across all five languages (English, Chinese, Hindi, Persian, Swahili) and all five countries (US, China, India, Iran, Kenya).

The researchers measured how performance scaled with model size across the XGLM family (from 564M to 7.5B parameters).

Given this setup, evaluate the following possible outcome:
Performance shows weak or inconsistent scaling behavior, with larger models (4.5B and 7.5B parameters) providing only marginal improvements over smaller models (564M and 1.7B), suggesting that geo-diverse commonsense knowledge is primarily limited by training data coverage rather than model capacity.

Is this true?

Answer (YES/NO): NO